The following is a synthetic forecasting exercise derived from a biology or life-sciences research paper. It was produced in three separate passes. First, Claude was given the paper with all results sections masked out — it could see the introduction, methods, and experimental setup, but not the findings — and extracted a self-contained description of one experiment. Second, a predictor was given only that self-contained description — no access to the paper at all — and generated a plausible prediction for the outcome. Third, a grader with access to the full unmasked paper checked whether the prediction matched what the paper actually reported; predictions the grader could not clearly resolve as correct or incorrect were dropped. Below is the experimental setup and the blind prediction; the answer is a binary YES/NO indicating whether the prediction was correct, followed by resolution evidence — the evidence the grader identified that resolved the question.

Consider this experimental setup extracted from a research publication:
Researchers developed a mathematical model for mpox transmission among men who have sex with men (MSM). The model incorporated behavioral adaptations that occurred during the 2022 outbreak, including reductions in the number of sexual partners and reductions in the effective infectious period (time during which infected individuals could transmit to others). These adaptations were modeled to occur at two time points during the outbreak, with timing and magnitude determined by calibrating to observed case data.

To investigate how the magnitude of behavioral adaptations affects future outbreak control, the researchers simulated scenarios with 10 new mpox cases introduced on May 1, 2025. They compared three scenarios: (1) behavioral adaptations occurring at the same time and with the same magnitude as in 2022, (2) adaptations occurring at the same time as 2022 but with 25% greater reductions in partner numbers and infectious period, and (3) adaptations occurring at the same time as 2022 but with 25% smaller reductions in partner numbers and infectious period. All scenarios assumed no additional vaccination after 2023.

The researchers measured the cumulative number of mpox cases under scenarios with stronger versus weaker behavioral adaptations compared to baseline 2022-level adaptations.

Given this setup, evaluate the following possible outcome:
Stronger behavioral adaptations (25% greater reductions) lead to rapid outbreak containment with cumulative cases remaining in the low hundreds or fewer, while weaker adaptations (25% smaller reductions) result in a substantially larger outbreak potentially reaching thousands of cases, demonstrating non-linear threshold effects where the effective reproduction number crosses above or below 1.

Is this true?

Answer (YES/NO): NO